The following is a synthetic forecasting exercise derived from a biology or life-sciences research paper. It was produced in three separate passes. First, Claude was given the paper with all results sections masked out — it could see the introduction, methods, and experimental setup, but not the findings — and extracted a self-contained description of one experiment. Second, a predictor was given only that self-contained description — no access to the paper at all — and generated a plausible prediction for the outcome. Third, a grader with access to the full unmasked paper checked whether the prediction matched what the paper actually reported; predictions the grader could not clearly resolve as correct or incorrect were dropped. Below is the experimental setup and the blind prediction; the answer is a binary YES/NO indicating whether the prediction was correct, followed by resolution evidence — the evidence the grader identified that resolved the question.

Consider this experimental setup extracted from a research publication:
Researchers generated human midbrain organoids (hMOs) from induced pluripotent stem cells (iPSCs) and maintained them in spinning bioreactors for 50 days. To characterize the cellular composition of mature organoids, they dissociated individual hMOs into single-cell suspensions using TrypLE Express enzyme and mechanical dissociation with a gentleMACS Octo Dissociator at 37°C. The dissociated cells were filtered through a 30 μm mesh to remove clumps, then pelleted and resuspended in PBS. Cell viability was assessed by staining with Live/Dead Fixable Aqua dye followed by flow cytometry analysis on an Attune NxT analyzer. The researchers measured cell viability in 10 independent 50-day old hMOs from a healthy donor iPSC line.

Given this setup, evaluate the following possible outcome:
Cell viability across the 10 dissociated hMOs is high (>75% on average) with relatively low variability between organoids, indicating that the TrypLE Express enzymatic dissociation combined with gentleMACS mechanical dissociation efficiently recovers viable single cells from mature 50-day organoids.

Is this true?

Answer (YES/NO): YES